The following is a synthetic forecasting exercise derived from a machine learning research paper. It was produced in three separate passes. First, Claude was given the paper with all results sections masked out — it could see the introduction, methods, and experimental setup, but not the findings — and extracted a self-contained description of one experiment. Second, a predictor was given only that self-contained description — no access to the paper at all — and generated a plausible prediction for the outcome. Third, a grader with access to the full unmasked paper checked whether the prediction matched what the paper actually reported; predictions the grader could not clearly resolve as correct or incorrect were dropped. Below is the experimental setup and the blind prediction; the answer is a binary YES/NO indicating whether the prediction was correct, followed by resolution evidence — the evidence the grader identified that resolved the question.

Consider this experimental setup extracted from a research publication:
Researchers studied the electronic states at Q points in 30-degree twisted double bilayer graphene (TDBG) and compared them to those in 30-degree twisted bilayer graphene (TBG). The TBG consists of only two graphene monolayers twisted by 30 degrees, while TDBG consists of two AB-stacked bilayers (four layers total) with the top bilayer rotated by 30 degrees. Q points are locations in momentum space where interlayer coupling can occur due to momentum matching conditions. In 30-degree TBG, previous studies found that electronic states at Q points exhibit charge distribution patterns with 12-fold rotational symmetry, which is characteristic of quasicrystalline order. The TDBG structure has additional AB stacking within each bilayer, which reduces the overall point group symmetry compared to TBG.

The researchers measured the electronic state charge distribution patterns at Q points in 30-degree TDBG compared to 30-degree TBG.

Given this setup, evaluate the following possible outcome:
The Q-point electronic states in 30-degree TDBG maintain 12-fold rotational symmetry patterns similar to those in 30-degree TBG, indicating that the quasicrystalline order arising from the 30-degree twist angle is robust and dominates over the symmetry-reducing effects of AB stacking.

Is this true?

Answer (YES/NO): NO